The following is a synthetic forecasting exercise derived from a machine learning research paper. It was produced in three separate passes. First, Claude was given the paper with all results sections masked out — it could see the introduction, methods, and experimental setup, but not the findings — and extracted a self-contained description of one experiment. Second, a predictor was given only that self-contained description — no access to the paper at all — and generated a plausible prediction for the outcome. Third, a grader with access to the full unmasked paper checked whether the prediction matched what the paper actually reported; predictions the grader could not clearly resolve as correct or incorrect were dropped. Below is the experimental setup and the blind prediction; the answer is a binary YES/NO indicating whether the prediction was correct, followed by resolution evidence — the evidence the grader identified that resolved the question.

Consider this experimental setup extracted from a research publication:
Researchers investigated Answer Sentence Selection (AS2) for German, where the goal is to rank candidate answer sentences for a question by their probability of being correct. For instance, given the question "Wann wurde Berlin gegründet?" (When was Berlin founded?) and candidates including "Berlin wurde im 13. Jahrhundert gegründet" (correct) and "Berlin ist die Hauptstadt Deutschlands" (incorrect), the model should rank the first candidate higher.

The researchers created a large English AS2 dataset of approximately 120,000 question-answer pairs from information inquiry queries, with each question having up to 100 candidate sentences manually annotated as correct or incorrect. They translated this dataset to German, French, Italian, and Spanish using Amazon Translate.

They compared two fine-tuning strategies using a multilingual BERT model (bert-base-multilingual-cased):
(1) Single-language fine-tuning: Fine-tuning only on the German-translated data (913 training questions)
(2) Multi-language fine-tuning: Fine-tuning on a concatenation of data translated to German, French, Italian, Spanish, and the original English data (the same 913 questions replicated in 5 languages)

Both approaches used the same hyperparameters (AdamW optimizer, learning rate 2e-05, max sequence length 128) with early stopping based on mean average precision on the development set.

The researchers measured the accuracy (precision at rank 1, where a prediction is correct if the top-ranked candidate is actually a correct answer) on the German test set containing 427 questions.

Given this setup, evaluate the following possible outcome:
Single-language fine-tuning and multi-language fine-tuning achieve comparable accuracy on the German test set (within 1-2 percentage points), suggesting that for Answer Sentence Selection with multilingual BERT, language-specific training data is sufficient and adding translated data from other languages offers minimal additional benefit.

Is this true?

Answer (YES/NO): NO